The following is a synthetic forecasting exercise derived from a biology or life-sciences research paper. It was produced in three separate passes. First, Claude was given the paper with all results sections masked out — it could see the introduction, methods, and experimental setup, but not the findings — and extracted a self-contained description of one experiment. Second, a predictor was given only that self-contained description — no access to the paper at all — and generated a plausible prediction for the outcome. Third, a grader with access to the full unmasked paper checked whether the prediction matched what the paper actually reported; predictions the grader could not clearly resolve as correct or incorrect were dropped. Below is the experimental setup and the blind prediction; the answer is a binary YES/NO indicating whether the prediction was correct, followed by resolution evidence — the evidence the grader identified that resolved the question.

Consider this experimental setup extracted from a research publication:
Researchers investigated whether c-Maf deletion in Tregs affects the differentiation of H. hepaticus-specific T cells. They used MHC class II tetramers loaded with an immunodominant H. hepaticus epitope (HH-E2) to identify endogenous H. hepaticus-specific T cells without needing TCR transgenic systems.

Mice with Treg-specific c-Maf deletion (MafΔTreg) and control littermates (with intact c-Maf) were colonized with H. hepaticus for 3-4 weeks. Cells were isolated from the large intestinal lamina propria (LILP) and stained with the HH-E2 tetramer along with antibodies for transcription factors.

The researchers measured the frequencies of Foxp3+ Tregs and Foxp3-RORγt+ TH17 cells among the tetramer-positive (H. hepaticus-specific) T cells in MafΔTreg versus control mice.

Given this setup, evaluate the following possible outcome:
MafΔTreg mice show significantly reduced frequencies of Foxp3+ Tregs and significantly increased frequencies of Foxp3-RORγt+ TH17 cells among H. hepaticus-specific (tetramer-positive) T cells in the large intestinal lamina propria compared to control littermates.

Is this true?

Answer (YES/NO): YES